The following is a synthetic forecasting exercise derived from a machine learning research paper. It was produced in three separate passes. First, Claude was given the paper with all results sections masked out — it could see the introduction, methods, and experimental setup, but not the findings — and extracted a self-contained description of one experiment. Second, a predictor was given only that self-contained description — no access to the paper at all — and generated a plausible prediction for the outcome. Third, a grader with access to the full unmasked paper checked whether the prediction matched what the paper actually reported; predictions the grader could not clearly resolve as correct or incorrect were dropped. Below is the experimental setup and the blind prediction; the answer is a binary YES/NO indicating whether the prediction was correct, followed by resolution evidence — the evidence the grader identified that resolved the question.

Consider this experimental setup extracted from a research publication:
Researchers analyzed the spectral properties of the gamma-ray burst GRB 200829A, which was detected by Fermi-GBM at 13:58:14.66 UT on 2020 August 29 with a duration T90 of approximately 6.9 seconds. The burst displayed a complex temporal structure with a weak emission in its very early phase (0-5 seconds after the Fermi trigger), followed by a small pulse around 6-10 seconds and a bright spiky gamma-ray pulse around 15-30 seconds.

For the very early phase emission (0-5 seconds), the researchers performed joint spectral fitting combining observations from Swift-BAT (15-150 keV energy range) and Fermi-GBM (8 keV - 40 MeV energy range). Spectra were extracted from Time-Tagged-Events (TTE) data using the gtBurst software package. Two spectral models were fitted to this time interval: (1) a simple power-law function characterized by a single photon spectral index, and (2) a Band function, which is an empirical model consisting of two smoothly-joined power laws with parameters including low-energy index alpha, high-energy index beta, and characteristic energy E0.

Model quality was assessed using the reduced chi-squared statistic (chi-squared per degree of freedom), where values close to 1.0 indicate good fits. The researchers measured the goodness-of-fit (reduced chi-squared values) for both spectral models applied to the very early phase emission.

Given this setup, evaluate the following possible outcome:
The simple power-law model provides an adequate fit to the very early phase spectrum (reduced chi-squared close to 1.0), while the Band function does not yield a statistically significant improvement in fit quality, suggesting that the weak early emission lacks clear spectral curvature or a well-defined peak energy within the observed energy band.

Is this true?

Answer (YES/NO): YES